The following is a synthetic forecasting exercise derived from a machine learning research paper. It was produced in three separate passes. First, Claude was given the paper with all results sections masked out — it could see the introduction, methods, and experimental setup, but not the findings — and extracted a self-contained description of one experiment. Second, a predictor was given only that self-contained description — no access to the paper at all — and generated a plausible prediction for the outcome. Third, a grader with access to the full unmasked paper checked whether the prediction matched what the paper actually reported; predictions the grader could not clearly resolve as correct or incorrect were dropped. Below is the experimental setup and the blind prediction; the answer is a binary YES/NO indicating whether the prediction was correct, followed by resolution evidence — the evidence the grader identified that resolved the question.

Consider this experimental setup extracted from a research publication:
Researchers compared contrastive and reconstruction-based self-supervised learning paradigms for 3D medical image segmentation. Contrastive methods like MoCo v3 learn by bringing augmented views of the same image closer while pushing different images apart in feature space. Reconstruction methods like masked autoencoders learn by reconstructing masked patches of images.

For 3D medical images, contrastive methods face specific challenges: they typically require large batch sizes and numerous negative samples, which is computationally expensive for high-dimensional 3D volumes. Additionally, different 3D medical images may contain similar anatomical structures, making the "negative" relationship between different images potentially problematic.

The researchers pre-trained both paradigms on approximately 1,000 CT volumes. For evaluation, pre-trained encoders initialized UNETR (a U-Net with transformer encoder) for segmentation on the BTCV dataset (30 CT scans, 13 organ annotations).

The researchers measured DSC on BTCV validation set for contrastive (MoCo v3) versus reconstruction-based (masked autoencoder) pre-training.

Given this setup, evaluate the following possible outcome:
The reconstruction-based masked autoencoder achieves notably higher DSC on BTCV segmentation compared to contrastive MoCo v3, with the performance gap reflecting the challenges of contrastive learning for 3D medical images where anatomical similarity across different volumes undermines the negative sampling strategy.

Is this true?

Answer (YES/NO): YES